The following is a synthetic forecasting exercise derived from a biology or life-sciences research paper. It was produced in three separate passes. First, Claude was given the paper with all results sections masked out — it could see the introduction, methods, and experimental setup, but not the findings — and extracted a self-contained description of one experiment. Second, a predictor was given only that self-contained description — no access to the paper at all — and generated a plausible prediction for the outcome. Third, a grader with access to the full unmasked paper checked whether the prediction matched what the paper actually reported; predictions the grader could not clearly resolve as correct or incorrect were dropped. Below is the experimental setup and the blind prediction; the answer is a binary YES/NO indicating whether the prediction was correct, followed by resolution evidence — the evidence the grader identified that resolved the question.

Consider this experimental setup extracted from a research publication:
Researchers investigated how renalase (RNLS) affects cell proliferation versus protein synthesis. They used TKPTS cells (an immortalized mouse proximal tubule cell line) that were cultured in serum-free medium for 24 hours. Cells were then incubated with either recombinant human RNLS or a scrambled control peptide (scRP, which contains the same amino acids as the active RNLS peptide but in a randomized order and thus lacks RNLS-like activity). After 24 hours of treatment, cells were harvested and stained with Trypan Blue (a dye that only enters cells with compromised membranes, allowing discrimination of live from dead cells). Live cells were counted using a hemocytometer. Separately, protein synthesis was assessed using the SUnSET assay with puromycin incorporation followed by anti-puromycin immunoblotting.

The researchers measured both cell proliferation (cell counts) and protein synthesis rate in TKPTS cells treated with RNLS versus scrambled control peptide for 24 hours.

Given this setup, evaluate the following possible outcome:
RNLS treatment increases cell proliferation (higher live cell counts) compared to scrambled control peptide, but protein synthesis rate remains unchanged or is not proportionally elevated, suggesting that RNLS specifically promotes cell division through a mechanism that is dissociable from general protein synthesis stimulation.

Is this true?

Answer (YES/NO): NO